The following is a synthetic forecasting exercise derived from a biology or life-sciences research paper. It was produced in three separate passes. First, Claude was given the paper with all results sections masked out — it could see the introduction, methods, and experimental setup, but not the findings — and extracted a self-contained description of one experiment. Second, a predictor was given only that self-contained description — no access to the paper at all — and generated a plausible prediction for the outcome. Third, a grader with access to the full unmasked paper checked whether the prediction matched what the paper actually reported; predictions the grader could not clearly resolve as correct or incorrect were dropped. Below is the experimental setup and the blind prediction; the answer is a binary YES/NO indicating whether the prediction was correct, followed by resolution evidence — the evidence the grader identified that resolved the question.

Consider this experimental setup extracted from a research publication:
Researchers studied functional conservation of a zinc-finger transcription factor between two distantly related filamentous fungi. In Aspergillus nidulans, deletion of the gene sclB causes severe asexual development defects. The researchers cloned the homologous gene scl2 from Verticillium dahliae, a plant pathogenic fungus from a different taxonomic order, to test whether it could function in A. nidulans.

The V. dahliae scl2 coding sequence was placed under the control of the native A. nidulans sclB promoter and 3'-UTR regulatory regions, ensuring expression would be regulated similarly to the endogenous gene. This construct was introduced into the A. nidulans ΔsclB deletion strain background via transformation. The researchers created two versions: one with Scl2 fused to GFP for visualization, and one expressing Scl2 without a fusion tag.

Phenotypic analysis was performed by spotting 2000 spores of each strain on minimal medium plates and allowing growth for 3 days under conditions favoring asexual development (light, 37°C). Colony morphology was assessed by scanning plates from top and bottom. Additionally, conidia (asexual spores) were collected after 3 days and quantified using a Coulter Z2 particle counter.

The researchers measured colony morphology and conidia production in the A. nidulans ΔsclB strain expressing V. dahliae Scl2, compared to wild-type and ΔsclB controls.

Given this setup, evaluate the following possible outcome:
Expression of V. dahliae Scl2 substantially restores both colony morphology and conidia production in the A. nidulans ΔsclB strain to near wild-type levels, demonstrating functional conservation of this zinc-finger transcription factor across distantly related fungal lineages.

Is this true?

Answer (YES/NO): NO